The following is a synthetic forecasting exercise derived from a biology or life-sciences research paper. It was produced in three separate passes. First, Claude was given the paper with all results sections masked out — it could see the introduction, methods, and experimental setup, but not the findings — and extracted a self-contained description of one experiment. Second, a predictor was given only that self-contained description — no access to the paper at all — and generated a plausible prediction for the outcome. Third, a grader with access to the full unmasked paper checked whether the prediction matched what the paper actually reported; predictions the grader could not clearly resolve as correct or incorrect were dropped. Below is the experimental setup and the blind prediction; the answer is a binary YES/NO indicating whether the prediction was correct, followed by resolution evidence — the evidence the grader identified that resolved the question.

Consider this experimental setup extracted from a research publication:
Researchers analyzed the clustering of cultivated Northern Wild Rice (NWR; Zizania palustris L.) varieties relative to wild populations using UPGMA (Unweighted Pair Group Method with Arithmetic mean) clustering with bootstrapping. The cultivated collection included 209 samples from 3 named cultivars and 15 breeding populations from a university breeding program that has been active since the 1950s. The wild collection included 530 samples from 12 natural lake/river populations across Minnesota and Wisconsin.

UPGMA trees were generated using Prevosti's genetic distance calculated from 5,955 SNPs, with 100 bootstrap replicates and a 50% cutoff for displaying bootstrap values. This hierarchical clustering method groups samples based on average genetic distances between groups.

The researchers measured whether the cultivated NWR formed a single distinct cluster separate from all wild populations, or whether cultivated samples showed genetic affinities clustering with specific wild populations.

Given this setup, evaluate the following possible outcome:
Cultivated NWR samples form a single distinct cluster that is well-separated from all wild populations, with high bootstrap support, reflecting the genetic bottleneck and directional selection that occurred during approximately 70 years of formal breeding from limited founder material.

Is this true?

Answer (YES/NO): NO